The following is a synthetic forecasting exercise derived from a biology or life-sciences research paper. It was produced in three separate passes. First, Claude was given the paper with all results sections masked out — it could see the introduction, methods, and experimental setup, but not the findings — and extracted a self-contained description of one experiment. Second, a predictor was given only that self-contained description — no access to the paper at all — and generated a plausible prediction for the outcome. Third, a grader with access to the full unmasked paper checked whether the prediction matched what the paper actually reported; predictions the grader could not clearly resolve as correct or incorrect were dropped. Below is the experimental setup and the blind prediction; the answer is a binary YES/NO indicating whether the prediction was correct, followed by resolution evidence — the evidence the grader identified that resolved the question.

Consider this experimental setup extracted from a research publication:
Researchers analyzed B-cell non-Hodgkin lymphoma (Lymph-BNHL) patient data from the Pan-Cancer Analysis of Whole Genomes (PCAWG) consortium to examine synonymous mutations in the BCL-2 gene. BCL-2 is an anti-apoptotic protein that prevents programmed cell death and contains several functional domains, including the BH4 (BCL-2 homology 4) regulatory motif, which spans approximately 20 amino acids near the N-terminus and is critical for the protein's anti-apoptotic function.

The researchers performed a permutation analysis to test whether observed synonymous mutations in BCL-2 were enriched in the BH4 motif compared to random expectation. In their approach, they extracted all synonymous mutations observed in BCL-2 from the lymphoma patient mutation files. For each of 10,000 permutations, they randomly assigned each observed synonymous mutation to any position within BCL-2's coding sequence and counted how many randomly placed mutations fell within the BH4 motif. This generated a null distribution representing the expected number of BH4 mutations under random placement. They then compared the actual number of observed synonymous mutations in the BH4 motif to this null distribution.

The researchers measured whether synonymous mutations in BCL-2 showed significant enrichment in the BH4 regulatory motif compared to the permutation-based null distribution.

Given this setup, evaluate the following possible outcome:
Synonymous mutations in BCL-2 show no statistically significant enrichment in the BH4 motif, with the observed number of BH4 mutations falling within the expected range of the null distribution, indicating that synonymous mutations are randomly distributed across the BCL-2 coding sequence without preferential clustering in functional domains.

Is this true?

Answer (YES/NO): NO